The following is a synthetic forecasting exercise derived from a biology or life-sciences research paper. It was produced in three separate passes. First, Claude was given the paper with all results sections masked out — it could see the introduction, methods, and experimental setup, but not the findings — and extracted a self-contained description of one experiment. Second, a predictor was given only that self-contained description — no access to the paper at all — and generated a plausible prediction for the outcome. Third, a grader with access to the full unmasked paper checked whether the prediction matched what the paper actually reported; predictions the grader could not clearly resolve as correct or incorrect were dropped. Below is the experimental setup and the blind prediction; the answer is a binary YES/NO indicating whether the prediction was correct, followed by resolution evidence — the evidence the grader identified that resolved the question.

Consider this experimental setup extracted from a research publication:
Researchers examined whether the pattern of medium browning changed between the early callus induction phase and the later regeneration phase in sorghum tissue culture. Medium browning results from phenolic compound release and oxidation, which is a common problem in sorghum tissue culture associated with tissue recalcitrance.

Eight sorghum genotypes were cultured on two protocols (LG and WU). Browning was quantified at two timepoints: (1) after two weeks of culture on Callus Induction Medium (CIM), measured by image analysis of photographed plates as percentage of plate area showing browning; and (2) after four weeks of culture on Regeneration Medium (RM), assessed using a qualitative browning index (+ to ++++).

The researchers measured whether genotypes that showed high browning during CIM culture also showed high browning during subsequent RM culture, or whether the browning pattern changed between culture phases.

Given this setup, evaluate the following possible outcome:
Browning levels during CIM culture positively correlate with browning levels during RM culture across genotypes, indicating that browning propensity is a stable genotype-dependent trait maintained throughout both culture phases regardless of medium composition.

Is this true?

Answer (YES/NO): NO